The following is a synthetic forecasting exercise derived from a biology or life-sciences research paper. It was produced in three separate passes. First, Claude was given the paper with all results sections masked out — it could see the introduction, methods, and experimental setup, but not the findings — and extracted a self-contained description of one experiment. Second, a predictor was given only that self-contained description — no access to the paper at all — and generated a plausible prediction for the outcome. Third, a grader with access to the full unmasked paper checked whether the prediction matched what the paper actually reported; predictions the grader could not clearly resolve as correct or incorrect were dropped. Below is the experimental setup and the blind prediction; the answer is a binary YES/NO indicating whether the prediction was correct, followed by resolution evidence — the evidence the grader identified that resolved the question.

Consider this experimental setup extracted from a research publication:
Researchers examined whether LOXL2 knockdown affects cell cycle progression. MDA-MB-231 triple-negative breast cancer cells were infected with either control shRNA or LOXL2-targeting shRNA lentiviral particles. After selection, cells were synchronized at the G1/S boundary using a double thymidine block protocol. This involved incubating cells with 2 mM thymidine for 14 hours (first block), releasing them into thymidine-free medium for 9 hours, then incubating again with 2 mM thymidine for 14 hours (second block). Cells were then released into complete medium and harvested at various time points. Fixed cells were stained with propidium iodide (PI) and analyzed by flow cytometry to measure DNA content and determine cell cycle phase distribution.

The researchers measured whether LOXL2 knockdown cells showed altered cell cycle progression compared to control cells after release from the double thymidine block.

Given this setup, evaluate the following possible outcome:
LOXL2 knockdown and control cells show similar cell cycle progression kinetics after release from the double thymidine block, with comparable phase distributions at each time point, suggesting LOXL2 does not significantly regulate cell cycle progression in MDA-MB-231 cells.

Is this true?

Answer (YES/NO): NO